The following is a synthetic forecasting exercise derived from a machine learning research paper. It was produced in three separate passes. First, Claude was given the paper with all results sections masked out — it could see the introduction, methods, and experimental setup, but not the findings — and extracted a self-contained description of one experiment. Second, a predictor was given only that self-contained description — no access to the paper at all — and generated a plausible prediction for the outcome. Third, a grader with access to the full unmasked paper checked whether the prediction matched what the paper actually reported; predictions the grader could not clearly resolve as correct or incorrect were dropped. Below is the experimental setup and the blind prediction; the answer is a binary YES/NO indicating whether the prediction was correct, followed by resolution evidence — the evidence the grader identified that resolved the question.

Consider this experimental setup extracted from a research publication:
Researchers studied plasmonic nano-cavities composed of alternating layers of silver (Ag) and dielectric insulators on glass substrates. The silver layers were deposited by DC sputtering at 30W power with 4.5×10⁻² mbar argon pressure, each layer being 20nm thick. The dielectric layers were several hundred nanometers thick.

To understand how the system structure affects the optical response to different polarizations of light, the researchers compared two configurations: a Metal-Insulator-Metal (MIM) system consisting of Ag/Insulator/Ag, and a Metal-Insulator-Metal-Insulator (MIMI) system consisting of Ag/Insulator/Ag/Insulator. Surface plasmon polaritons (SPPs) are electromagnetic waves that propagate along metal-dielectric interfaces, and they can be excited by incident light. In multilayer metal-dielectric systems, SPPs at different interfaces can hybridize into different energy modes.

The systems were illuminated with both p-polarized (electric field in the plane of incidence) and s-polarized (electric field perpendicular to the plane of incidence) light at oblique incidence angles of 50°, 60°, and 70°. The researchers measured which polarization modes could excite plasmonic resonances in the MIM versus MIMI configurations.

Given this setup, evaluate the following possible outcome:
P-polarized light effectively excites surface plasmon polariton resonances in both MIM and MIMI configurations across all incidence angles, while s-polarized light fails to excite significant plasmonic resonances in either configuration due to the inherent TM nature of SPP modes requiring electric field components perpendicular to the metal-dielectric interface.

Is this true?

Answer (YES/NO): NO